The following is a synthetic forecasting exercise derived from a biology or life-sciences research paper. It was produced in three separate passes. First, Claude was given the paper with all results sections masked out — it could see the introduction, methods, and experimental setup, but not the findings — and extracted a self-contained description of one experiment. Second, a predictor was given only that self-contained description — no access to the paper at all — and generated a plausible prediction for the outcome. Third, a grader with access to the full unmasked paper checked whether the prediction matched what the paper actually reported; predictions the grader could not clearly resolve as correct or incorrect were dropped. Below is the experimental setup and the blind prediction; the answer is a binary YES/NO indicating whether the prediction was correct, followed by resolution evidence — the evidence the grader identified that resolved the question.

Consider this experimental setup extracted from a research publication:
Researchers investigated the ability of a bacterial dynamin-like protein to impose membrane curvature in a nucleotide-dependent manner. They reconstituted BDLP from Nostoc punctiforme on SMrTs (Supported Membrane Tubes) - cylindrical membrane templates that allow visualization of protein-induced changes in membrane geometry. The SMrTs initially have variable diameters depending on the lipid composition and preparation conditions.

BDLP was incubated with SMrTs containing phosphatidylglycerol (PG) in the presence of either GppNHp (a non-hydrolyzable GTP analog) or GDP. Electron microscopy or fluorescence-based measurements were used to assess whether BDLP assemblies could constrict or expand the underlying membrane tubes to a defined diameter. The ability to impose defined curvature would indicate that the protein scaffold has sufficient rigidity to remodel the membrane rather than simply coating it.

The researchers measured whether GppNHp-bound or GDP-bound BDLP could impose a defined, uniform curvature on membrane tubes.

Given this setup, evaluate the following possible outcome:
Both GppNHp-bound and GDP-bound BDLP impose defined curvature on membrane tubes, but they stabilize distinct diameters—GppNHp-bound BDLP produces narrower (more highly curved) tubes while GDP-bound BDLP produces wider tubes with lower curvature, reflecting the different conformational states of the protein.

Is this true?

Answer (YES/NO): NO